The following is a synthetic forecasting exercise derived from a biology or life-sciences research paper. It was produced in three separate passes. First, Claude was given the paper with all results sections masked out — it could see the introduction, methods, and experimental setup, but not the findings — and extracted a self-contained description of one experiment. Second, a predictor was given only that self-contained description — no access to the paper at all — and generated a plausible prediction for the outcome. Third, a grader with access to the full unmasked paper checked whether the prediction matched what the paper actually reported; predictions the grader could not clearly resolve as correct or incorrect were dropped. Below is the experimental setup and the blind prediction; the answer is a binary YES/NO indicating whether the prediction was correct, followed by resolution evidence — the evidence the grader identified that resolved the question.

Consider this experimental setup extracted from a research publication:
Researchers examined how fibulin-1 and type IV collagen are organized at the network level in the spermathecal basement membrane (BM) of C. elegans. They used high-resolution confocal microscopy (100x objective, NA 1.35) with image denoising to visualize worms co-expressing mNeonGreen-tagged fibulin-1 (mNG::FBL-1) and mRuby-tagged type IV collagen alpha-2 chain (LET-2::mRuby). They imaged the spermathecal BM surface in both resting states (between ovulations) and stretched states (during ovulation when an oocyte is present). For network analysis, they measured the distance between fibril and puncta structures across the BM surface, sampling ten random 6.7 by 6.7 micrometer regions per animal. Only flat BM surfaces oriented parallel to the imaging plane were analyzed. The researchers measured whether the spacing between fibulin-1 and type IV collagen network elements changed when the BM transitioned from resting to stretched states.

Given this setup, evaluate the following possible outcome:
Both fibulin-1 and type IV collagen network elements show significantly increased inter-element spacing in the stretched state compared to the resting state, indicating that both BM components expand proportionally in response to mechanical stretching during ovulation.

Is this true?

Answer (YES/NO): YES